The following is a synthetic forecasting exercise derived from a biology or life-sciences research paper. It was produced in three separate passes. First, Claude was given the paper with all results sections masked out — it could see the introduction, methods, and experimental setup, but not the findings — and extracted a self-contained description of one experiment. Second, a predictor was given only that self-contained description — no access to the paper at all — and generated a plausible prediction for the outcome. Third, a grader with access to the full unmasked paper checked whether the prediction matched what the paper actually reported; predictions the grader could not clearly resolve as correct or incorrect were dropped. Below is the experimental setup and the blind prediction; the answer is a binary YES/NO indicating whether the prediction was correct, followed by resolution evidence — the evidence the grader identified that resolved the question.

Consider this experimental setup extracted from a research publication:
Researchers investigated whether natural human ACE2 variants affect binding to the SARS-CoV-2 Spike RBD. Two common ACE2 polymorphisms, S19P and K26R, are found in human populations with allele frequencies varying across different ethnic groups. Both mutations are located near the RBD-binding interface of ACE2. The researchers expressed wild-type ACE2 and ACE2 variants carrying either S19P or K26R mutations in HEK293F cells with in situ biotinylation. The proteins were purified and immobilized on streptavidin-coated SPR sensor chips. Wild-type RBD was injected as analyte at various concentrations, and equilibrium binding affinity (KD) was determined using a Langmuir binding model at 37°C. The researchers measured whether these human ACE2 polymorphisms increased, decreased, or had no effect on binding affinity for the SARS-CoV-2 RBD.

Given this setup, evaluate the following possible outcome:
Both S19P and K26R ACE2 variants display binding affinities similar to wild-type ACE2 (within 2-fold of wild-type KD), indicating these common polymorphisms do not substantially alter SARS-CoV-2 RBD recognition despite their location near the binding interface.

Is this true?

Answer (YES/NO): NO